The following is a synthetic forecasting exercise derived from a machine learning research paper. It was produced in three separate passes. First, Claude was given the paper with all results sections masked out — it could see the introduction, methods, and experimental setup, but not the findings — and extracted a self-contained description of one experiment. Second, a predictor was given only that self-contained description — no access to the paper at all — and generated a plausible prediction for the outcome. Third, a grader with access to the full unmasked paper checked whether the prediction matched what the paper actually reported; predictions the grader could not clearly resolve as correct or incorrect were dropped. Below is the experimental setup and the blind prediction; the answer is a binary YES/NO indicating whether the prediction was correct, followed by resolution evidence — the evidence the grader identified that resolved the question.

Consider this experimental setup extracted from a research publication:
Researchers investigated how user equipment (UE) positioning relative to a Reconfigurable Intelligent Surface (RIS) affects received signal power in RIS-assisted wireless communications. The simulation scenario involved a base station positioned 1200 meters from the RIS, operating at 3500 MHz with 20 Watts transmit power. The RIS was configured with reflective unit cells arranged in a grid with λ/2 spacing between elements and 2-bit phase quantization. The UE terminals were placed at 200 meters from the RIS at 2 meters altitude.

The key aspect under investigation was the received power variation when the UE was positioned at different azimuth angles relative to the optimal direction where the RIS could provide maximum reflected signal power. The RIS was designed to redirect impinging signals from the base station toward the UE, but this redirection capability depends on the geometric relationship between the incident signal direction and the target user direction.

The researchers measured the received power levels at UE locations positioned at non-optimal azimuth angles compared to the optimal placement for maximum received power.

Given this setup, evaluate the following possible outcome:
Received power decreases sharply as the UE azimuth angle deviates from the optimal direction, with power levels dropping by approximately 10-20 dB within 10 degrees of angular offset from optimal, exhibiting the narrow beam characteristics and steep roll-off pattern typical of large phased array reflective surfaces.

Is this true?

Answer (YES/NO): NO